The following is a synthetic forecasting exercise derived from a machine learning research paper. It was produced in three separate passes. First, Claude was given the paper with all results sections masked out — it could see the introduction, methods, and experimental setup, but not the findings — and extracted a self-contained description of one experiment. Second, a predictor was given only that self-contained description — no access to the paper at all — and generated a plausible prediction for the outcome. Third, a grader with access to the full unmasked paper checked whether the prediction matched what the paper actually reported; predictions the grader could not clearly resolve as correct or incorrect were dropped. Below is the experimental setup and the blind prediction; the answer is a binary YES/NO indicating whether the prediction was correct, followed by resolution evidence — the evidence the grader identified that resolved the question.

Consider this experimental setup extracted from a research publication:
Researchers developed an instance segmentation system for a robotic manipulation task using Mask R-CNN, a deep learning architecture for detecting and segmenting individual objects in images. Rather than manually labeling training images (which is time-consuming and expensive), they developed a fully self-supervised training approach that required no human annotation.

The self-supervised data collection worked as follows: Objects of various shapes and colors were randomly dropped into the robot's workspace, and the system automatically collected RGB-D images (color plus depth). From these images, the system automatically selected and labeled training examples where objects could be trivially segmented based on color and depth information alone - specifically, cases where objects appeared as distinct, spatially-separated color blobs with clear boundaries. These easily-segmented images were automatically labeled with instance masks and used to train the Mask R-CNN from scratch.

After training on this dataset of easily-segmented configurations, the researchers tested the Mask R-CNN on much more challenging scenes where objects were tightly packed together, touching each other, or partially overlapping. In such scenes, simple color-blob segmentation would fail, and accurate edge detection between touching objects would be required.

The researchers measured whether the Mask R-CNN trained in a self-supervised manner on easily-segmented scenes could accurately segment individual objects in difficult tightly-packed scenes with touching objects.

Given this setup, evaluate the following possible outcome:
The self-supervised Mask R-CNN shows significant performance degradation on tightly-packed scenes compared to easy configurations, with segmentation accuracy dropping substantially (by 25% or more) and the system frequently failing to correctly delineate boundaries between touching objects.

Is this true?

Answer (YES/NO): NO